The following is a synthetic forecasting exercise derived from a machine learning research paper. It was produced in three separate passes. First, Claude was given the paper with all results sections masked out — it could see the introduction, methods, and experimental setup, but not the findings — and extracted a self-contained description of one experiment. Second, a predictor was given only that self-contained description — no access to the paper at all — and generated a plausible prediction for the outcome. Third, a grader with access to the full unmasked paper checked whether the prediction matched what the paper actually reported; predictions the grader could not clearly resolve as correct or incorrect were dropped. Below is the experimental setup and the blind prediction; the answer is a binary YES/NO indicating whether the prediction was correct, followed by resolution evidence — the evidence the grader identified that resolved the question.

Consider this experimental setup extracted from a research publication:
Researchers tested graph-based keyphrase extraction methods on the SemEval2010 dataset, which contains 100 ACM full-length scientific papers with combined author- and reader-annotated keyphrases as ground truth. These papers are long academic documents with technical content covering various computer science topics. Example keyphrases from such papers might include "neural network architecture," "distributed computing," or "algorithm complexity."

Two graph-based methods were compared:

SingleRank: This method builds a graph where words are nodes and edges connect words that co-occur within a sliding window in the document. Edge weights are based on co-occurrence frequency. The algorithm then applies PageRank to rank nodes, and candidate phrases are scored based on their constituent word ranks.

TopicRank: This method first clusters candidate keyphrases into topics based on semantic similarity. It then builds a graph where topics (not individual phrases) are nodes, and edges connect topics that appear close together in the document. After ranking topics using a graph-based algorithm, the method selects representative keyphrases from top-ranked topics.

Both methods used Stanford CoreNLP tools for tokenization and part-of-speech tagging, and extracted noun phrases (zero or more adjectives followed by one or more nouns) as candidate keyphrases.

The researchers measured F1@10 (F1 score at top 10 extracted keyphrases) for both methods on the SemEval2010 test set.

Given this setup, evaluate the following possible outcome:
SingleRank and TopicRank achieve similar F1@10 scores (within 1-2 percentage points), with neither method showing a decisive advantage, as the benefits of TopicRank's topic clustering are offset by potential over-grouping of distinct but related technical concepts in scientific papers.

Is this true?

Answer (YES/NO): NO